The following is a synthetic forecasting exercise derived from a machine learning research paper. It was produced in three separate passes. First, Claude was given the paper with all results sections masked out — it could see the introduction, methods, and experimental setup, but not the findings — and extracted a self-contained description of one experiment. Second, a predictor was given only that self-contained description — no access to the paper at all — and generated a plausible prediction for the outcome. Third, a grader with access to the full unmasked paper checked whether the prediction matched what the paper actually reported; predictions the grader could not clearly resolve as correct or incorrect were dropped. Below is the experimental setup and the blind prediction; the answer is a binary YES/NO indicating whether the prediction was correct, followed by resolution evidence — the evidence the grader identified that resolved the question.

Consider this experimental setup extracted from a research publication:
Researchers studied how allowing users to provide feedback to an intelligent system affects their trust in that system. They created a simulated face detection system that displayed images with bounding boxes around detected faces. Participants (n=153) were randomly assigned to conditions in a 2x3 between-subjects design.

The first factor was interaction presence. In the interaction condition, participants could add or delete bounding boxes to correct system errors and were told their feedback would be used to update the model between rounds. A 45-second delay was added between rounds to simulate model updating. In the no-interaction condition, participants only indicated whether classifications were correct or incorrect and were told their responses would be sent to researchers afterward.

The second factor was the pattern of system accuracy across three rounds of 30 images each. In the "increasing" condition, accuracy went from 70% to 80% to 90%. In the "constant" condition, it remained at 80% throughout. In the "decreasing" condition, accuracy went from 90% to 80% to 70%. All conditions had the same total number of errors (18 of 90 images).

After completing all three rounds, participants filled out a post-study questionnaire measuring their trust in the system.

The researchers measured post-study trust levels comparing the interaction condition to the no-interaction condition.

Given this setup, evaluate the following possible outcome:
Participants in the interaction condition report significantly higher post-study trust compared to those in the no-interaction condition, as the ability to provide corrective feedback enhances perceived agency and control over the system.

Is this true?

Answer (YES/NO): NO